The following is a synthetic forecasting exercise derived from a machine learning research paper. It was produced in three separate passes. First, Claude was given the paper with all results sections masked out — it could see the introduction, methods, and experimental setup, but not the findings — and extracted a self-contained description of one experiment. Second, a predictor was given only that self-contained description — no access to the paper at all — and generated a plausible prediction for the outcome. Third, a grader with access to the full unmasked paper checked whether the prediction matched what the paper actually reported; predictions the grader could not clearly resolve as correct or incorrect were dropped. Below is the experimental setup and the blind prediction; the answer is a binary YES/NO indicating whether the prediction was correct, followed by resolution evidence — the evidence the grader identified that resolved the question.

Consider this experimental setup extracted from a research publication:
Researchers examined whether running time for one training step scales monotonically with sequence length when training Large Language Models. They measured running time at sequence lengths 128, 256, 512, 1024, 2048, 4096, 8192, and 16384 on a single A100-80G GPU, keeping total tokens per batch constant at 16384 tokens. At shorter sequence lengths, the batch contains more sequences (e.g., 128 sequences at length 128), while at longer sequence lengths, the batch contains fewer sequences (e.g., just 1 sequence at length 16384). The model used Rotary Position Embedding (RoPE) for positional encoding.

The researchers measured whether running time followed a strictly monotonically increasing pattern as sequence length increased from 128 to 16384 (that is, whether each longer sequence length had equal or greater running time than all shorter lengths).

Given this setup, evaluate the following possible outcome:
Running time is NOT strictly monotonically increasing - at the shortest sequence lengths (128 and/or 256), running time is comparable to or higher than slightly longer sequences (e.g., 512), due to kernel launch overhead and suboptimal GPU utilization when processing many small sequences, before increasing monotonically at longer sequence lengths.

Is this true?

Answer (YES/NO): NO